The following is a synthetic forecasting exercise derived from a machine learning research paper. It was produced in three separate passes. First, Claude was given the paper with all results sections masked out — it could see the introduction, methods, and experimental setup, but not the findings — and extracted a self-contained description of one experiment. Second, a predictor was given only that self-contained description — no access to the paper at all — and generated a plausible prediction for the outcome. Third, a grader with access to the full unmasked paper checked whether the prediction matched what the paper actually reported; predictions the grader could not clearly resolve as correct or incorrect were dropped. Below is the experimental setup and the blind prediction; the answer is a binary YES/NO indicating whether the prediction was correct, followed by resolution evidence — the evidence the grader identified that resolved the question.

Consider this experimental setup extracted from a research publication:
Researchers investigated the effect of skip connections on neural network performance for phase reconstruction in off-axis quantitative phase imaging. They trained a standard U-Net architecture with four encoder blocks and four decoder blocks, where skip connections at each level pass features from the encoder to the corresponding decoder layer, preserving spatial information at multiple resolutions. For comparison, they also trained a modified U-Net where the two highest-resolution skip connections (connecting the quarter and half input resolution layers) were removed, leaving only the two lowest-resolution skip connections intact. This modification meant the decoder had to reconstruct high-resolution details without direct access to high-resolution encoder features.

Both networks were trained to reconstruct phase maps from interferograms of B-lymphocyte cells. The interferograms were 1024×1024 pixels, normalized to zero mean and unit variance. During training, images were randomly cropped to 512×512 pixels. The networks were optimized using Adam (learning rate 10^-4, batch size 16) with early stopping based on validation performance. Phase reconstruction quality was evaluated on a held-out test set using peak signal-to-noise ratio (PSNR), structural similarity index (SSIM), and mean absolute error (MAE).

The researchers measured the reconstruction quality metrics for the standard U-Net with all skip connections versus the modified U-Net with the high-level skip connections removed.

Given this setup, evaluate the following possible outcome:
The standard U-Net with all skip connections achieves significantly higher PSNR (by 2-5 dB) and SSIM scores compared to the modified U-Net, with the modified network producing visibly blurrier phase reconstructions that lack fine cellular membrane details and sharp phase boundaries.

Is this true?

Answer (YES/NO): NO